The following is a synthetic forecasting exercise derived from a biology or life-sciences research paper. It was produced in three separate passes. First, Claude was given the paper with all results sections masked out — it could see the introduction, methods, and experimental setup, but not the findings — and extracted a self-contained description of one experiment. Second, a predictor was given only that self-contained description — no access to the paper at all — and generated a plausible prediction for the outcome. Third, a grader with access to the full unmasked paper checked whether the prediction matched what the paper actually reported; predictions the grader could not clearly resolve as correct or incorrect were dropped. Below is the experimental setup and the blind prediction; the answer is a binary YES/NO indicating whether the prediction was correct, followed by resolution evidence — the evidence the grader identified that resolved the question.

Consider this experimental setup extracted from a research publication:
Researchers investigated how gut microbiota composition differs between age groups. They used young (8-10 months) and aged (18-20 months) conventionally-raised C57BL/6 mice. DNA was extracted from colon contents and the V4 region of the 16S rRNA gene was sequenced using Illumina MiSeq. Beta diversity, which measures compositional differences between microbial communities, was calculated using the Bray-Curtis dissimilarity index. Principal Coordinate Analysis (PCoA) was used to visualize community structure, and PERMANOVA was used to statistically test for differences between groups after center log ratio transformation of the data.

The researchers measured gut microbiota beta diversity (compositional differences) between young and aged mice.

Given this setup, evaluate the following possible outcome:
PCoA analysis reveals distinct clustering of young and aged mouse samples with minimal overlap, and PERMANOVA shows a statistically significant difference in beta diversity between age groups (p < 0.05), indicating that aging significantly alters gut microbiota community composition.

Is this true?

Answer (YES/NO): YES